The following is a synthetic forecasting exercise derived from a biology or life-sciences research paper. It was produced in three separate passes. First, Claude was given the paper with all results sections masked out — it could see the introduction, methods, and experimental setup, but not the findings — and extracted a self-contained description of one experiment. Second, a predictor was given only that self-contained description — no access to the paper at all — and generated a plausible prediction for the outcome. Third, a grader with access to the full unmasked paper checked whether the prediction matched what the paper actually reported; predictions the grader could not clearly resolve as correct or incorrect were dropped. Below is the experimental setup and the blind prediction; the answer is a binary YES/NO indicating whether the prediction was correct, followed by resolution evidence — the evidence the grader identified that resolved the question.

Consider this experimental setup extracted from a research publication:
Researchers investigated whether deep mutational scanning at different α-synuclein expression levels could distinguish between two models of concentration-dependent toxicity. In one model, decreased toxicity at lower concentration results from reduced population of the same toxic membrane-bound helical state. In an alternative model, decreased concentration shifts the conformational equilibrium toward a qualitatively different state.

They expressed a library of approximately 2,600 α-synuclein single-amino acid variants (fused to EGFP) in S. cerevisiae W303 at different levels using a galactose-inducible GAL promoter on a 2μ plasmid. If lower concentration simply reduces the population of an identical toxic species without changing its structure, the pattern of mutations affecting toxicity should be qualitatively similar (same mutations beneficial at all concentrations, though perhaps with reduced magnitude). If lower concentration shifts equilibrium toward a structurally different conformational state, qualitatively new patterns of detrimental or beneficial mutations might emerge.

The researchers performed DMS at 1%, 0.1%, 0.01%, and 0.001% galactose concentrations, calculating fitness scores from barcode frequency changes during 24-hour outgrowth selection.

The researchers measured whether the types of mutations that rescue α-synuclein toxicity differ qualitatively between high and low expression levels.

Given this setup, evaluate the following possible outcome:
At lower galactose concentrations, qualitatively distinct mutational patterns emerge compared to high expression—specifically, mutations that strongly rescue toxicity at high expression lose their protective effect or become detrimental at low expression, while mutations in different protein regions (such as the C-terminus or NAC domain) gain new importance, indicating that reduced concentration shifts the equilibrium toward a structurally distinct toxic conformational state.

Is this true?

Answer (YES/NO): NO